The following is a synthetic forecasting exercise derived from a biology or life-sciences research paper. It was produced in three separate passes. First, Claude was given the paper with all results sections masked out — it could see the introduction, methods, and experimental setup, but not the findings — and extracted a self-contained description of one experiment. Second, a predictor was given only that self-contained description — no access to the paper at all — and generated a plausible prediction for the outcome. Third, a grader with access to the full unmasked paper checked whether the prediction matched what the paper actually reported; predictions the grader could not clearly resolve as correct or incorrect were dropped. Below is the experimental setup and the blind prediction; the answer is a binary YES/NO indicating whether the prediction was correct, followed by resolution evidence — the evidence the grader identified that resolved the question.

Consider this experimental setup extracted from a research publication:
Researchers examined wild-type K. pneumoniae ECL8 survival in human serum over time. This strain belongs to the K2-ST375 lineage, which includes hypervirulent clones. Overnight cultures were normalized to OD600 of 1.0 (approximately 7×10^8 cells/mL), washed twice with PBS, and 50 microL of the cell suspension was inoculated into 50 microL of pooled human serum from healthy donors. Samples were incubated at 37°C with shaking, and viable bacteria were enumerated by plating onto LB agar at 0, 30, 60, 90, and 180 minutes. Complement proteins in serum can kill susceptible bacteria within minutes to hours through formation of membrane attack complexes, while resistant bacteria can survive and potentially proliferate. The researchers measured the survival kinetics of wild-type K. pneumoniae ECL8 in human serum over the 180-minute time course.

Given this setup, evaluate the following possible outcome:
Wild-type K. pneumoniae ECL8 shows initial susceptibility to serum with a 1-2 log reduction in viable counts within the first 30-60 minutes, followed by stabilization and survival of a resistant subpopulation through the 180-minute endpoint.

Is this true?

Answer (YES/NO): NO